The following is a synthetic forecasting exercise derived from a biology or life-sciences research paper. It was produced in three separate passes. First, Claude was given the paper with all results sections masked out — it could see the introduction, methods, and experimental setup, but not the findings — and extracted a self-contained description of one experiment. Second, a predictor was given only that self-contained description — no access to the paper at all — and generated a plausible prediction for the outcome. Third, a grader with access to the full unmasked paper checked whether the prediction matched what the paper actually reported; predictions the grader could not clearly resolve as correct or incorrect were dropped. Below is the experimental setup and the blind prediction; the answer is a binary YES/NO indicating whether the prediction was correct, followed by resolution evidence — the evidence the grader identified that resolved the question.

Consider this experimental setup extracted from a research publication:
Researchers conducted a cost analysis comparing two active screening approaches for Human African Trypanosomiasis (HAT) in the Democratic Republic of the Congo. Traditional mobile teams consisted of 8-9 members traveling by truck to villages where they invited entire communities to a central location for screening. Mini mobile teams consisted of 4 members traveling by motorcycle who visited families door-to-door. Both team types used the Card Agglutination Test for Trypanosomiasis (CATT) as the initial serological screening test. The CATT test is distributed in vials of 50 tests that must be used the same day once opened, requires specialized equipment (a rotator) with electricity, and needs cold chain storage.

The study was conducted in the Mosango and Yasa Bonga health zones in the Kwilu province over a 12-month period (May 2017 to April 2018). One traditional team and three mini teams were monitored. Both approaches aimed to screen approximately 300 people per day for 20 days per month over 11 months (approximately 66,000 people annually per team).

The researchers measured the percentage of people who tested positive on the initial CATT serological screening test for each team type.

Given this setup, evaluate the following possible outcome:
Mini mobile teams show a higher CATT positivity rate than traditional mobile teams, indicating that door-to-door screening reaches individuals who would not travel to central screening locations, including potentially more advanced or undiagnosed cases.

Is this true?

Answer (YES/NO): YES